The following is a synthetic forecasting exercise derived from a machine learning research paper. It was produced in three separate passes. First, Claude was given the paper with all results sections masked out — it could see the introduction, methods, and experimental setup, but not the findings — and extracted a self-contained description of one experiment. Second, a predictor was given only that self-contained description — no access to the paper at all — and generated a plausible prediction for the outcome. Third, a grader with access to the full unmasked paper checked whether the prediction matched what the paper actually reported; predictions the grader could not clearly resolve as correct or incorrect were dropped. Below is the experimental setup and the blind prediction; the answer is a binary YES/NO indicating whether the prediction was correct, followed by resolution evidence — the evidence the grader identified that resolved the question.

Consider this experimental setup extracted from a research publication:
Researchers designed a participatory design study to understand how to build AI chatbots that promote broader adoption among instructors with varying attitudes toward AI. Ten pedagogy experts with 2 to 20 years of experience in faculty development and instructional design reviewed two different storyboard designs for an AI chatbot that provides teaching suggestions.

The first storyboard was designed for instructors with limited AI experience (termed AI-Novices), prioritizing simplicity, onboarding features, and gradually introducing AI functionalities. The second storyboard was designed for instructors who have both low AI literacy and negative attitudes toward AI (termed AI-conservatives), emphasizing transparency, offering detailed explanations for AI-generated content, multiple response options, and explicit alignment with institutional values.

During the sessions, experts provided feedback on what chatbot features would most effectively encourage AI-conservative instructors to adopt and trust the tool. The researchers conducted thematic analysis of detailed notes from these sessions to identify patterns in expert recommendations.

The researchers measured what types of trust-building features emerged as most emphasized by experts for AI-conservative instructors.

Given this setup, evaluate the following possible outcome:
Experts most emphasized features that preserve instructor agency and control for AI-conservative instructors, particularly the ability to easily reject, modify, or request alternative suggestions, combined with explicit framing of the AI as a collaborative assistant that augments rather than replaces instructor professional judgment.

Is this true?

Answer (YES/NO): NO